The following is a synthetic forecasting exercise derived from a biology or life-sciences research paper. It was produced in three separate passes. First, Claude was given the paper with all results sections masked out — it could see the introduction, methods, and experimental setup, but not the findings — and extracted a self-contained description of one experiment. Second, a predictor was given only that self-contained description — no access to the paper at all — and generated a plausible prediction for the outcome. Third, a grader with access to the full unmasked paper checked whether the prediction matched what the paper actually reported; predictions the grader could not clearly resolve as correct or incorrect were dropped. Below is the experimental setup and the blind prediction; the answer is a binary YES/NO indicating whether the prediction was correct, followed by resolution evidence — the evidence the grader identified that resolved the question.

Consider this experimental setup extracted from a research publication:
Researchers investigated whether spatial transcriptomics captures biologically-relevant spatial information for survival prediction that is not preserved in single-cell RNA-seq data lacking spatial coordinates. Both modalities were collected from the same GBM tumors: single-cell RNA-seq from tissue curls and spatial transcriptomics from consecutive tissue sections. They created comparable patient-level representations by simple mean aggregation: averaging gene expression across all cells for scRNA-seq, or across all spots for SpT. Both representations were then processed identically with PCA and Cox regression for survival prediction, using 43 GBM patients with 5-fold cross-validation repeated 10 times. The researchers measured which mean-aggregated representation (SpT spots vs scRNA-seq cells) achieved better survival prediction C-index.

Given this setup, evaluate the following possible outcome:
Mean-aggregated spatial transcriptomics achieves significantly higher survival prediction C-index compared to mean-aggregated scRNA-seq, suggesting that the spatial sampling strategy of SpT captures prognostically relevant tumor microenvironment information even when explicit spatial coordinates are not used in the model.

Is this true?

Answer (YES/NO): NO